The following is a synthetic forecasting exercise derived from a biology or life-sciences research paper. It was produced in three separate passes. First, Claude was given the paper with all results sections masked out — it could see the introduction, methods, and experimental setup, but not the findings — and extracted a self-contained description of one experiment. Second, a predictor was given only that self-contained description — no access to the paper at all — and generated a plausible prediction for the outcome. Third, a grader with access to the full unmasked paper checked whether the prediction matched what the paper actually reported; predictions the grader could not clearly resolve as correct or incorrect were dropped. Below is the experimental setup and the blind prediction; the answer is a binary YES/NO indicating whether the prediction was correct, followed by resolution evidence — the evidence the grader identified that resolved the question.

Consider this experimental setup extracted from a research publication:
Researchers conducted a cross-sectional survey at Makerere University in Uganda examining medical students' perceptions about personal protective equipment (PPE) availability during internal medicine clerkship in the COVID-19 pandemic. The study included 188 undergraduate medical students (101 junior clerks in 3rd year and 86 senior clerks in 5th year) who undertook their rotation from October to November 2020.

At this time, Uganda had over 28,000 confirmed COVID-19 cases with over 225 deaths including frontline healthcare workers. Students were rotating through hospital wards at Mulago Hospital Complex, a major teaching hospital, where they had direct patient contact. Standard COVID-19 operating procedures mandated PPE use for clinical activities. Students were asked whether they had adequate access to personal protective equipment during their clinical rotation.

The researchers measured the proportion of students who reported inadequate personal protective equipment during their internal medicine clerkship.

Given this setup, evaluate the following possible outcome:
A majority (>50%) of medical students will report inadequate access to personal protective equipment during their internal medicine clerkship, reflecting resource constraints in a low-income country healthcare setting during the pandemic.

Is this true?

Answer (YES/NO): NO